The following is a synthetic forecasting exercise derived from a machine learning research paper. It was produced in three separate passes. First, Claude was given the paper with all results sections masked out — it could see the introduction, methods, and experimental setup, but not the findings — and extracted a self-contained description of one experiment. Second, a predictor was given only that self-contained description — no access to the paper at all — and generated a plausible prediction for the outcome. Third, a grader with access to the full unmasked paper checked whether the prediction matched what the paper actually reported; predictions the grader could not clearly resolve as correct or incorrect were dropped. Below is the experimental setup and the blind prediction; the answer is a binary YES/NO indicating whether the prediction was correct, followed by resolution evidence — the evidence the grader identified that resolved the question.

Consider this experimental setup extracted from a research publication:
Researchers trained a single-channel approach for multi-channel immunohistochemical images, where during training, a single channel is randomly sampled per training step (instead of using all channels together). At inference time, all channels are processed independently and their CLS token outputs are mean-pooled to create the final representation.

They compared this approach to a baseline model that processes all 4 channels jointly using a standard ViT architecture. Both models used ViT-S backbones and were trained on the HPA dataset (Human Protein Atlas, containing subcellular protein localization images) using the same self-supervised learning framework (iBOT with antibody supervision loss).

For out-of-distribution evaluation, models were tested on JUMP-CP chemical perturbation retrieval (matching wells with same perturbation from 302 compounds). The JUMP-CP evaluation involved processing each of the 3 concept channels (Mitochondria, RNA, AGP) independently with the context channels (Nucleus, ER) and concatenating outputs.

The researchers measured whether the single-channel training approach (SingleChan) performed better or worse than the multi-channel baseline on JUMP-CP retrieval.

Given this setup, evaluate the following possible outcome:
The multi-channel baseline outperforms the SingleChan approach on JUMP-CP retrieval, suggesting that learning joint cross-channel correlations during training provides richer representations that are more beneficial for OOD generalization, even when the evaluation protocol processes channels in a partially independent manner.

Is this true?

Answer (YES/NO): YES